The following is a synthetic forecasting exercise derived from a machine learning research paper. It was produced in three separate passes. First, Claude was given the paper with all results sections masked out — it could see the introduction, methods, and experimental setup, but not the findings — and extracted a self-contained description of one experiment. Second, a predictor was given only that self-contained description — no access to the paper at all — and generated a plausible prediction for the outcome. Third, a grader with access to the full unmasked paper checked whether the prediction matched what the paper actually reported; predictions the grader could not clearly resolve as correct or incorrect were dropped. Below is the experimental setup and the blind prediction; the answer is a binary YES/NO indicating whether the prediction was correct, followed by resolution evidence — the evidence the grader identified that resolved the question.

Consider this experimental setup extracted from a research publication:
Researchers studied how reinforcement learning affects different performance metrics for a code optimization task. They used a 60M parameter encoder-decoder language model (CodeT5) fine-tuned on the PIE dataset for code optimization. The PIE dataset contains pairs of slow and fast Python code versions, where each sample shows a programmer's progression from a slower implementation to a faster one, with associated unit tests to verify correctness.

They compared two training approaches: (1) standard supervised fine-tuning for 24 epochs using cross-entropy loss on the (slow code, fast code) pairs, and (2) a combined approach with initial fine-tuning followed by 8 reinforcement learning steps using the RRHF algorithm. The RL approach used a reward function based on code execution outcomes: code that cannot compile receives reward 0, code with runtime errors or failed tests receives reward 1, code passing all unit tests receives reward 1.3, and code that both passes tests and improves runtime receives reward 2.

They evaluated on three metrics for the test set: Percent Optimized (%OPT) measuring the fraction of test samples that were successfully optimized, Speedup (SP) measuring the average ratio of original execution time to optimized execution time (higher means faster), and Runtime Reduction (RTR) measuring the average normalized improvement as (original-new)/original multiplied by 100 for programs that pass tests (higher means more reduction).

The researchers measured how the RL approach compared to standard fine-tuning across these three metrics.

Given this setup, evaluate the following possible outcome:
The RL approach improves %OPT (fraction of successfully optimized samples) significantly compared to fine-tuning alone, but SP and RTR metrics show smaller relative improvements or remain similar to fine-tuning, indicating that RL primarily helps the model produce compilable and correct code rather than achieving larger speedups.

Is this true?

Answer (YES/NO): NO